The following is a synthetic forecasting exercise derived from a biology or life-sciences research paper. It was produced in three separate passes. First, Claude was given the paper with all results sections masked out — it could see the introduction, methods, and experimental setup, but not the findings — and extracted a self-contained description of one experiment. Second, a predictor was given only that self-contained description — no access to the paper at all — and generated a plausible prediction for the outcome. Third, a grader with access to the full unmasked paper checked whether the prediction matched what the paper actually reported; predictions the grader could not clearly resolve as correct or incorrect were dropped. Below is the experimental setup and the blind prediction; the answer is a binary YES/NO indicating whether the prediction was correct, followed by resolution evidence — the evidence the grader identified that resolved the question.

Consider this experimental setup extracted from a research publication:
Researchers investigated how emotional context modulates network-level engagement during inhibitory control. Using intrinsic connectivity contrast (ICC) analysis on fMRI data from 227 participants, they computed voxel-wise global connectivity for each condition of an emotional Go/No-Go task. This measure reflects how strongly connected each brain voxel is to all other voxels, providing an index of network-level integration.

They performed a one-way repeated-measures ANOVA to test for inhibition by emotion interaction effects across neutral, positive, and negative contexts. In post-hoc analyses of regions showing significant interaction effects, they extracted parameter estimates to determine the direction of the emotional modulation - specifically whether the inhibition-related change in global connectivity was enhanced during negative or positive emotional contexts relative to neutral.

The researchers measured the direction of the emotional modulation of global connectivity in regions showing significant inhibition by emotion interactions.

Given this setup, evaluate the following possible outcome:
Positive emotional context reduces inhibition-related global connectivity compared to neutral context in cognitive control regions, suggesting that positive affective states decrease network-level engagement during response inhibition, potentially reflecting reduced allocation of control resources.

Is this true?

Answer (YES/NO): NO